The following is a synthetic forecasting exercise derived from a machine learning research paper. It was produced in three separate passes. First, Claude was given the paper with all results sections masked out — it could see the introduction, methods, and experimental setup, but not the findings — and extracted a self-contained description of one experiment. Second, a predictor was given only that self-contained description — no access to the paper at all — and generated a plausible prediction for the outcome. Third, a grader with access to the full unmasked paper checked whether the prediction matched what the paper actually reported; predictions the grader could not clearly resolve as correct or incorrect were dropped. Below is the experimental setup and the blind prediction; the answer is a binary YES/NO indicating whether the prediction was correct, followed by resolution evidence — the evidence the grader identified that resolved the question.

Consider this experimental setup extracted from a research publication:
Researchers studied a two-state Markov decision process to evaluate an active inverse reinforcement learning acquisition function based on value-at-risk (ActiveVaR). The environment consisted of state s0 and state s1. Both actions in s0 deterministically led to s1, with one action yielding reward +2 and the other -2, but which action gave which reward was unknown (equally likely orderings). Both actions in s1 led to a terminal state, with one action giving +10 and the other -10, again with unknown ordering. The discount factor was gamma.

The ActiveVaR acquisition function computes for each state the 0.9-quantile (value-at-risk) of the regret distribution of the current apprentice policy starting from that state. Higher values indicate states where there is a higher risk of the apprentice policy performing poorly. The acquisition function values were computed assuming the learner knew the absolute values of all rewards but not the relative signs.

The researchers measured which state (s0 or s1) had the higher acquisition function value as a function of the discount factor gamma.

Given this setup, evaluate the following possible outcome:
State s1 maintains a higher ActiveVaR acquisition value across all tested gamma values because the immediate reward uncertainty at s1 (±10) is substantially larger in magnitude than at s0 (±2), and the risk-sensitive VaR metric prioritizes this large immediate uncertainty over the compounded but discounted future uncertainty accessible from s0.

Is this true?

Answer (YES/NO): NO